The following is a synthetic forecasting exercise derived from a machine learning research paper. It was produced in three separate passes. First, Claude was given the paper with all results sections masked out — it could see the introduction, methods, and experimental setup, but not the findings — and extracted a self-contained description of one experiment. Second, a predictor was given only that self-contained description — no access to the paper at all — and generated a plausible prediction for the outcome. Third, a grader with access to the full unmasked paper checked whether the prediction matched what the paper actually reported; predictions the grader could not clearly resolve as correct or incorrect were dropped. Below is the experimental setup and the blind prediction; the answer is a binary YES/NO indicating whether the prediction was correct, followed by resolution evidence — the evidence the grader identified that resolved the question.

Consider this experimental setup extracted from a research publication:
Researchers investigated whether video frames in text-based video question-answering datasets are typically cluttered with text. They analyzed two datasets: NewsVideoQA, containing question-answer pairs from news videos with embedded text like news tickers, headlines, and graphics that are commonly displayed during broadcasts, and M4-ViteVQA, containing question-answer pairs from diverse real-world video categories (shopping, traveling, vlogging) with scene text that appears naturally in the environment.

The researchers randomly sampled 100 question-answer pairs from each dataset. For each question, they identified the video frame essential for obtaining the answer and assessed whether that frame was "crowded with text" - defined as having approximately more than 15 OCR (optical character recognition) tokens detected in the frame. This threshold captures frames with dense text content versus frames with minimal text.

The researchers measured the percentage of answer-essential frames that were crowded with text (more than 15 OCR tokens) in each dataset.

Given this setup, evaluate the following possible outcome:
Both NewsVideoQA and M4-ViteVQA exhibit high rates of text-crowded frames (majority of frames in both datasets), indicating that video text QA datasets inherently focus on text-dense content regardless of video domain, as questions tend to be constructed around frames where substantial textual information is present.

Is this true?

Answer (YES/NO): NO